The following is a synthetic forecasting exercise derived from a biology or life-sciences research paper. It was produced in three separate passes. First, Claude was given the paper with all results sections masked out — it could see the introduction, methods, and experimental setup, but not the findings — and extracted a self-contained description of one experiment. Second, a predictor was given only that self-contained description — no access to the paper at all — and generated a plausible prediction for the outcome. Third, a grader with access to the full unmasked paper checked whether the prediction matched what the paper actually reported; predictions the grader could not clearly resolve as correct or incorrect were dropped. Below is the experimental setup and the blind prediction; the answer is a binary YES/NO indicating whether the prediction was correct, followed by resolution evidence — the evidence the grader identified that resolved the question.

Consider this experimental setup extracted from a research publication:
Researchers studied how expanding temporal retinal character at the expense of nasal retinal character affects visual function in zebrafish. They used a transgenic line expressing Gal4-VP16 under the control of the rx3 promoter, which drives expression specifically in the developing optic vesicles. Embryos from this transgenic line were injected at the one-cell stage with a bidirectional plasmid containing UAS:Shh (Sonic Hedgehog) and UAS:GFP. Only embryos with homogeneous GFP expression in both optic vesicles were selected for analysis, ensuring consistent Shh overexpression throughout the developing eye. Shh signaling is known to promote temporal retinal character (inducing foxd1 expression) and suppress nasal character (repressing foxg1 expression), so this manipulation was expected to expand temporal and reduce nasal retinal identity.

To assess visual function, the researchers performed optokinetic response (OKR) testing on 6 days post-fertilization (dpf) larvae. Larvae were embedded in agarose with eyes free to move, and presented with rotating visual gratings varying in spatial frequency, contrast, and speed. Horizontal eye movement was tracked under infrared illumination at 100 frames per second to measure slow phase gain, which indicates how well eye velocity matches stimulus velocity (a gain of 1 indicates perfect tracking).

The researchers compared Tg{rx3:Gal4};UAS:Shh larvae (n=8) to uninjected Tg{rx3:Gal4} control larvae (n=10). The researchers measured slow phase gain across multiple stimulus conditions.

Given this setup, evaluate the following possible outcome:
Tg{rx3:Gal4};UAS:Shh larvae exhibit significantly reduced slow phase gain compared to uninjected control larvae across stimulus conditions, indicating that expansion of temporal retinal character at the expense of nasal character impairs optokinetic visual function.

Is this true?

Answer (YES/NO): NO